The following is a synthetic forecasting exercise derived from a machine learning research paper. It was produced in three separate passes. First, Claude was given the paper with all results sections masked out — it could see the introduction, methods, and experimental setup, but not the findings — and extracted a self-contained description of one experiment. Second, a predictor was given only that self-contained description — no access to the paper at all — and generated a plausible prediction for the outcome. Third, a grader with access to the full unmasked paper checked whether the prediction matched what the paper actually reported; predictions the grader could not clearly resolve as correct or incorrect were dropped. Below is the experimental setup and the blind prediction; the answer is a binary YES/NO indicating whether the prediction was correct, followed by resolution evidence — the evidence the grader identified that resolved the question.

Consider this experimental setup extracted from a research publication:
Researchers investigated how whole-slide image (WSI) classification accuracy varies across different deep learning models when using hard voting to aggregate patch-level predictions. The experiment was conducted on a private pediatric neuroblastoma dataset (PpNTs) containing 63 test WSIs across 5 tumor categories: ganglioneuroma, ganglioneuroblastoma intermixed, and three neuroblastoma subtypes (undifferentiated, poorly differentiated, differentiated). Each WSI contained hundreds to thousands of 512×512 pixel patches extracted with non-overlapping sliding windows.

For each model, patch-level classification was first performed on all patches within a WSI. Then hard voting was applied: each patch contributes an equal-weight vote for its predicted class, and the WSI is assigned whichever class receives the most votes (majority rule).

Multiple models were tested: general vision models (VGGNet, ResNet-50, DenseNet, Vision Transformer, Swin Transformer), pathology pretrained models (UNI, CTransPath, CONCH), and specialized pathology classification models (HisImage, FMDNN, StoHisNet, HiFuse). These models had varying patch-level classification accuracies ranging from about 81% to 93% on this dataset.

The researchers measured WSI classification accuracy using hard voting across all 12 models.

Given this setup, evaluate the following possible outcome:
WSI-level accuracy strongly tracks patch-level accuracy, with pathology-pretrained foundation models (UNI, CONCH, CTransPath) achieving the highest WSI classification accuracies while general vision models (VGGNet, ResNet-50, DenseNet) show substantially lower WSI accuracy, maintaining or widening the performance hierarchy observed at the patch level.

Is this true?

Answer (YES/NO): NO